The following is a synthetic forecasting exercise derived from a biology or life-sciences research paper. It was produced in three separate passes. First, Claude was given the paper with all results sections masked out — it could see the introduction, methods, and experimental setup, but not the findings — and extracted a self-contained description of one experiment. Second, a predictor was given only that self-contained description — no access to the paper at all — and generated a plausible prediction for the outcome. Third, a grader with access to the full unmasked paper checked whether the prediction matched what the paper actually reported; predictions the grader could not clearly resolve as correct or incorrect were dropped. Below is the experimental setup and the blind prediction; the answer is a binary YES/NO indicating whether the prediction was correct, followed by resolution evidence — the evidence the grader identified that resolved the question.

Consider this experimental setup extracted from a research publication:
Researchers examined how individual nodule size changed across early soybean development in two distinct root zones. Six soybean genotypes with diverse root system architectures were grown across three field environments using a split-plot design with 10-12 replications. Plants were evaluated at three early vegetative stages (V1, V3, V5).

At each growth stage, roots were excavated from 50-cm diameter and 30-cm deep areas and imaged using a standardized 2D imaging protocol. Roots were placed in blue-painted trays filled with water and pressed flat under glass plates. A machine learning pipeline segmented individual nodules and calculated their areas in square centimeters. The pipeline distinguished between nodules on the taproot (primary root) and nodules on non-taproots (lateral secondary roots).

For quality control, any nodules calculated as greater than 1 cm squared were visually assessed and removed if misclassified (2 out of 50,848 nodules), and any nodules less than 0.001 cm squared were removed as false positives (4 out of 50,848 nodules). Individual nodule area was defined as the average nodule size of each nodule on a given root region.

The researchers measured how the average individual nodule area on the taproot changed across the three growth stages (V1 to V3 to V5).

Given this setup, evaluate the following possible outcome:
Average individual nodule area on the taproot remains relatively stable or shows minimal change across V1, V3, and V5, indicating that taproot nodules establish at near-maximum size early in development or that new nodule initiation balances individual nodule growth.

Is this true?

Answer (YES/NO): NO